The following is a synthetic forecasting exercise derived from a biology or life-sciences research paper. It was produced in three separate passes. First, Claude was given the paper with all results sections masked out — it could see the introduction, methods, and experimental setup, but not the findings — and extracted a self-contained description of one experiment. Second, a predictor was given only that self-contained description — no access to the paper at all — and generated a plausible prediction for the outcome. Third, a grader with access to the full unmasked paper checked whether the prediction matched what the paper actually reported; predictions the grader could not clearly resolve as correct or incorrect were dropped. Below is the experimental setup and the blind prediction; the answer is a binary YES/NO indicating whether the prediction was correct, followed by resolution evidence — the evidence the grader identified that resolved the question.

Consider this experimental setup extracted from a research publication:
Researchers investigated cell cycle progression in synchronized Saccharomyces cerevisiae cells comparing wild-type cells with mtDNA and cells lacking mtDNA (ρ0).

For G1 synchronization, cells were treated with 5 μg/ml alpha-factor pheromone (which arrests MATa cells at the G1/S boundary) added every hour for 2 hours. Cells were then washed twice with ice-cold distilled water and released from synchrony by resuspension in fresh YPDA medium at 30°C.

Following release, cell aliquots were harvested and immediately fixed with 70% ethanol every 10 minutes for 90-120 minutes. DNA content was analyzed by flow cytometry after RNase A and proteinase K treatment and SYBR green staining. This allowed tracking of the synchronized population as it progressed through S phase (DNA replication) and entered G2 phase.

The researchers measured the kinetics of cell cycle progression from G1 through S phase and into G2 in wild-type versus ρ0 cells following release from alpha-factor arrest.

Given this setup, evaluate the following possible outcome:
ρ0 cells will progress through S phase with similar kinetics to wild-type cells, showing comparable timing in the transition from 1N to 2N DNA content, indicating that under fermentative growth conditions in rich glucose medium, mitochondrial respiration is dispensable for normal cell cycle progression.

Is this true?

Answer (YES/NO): NO